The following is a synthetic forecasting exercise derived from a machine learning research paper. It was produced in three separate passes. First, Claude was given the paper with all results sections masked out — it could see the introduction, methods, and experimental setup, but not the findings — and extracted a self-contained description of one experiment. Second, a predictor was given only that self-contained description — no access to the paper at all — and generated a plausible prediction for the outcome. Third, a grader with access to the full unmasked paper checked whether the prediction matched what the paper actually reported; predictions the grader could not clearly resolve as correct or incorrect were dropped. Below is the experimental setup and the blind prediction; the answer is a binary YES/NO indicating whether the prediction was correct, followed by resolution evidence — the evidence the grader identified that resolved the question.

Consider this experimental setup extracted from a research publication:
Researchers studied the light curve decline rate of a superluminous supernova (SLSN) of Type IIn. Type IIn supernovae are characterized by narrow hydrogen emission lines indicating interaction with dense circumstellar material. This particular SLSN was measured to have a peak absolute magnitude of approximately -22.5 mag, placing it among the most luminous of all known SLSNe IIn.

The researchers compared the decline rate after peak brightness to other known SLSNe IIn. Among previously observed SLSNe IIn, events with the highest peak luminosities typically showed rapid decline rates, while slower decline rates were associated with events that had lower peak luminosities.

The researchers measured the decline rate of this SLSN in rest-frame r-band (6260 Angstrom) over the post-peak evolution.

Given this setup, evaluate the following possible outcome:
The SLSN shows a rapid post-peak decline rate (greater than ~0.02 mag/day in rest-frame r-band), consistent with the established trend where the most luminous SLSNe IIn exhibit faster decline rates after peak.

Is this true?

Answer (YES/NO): NO